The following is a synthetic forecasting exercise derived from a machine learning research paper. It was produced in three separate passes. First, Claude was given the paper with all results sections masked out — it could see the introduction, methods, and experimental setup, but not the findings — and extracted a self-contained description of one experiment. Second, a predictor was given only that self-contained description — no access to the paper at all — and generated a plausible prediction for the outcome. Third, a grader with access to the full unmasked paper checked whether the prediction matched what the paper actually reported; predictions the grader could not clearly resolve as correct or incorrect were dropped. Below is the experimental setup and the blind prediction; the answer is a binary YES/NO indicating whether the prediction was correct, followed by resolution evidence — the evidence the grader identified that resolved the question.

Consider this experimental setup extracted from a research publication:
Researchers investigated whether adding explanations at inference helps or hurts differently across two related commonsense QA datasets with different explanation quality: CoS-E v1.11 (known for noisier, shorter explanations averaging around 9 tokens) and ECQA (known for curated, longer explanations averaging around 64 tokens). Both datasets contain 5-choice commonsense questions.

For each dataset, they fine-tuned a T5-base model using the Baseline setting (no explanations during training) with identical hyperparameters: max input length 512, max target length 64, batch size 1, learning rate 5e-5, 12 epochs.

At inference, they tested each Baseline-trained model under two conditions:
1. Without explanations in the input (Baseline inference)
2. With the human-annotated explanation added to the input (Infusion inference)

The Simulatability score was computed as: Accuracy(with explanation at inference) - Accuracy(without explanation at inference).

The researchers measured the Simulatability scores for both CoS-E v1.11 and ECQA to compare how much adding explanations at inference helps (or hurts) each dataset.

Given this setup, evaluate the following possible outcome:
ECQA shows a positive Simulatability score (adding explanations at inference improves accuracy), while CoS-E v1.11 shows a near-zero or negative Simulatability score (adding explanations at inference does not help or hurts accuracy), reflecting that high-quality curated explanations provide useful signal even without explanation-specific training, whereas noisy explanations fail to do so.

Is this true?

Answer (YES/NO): YES